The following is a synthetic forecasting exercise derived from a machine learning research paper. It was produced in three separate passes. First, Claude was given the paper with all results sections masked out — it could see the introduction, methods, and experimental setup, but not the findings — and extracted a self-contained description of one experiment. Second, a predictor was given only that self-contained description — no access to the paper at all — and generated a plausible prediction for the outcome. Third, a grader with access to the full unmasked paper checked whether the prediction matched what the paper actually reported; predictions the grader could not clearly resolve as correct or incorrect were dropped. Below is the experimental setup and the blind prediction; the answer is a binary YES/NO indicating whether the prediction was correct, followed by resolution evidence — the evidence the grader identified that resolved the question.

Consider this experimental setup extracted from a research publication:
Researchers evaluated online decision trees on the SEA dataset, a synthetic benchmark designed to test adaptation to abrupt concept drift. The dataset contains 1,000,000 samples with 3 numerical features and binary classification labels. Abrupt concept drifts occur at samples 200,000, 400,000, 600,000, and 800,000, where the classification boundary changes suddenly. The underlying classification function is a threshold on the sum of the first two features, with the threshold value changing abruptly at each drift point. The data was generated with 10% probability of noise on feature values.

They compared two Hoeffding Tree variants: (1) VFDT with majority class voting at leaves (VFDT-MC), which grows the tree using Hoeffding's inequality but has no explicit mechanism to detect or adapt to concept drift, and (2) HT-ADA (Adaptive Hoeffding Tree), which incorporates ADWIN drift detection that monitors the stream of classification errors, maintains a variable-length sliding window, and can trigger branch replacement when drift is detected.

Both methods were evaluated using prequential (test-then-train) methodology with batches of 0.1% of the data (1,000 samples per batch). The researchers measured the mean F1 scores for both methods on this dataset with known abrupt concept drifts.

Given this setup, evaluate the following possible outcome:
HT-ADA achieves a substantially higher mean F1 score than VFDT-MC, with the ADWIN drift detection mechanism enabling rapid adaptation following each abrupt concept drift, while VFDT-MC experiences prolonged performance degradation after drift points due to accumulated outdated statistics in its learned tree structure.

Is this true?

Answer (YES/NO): NO